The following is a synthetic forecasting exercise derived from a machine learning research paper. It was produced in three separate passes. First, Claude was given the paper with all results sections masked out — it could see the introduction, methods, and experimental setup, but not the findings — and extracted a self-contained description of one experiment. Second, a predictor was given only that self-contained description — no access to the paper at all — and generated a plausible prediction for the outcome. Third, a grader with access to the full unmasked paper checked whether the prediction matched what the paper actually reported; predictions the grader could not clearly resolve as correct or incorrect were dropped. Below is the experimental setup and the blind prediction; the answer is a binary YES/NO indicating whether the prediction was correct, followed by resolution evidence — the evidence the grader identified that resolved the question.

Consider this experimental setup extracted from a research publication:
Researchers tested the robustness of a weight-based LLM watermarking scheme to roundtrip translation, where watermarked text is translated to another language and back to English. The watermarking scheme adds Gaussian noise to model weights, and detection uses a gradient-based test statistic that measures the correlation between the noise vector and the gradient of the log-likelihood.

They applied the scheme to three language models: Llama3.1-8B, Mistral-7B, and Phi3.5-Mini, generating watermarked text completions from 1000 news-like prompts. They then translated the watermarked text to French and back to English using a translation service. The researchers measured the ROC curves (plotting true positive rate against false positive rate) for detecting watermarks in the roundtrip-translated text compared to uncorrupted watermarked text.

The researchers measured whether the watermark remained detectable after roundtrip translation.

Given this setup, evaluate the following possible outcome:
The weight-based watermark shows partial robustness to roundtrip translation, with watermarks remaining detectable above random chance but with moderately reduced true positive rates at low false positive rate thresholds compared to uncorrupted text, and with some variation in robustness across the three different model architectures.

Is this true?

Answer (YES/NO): NO